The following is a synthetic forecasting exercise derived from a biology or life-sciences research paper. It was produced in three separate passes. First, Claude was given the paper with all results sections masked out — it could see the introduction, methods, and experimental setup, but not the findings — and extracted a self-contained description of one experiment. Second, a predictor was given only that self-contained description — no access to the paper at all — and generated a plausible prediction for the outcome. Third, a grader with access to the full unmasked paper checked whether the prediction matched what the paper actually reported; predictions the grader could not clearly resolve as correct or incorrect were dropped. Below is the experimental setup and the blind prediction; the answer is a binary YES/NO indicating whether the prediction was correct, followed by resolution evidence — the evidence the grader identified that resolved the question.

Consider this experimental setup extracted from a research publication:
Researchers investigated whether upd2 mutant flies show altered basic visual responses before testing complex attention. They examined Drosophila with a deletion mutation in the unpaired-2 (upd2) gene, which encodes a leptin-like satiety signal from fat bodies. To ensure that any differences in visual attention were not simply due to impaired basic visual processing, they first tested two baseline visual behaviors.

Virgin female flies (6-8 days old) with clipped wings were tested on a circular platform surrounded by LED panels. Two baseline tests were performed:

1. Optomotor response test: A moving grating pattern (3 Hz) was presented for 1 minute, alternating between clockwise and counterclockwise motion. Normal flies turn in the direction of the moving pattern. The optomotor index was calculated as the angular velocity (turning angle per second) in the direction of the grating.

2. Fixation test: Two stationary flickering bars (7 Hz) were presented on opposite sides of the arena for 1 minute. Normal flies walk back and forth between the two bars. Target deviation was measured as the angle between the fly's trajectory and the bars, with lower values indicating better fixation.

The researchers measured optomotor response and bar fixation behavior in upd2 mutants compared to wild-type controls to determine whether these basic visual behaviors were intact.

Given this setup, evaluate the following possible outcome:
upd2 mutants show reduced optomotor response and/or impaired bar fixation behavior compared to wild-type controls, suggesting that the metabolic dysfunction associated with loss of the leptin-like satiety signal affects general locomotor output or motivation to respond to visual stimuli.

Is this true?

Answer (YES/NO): NO